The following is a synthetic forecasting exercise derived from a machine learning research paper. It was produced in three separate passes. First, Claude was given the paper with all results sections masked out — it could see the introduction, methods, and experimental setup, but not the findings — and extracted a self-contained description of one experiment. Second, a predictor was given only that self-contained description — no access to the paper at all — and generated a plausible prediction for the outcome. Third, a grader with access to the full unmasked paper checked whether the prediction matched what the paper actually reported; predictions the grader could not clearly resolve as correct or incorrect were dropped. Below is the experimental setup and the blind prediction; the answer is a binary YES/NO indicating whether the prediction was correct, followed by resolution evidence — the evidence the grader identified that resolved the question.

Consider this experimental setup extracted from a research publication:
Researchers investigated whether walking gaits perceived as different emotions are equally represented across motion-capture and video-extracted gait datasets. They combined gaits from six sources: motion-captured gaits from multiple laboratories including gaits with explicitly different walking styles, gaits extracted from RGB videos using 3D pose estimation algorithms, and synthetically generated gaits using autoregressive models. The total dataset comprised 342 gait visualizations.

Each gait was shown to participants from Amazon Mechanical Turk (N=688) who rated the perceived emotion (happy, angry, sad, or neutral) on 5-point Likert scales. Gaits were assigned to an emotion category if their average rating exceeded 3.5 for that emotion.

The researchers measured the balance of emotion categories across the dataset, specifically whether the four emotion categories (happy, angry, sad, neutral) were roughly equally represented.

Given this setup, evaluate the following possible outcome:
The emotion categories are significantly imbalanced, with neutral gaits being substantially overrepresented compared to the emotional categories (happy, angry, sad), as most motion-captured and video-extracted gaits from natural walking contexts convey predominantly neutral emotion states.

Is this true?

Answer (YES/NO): NO